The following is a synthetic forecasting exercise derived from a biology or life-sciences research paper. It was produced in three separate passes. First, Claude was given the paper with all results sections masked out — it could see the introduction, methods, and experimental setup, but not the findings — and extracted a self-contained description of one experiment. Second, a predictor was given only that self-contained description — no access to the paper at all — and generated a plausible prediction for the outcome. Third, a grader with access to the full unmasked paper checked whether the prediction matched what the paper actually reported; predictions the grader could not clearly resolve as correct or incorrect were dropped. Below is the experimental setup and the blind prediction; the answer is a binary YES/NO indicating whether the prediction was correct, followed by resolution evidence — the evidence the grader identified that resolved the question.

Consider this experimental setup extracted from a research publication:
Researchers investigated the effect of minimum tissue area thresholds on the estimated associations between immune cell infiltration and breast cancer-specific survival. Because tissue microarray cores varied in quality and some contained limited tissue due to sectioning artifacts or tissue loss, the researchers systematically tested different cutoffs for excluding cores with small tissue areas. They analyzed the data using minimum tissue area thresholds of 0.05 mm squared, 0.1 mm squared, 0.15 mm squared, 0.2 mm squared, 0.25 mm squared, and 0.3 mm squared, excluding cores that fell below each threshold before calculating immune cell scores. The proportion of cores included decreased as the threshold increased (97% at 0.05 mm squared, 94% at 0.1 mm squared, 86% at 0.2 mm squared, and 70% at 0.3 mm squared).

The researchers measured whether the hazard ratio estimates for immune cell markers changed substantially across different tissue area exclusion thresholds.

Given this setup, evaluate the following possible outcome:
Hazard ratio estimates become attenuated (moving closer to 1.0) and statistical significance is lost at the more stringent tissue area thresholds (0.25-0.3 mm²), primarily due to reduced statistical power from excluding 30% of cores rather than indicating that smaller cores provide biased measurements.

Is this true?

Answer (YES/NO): NO